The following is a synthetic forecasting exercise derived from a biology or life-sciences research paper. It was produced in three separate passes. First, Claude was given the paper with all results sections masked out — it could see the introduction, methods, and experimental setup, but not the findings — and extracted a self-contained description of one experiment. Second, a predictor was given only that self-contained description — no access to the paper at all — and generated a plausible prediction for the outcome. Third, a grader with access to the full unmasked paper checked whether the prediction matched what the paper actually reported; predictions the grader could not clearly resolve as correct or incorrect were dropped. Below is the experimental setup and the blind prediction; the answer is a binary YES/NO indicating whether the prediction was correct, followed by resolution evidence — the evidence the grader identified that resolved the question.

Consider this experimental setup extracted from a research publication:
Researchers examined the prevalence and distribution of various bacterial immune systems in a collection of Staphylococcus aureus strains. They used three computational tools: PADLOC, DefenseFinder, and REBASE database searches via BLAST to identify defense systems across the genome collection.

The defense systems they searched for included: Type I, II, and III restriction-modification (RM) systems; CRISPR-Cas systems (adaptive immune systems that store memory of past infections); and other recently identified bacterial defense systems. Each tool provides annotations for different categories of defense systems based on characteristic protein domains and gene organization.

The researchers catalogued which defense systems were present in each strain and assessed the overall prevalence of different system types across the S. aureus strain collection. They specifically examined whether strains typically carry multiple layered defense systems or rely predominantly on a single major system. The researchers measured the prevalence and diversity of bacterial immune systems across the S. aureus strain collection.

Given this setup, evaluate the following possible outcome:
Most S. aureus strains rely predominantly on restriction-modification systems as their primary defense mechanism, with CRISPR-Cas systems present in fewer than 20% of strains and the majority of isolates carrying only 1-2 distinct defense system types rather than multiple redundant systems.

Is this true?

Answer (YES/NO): NO